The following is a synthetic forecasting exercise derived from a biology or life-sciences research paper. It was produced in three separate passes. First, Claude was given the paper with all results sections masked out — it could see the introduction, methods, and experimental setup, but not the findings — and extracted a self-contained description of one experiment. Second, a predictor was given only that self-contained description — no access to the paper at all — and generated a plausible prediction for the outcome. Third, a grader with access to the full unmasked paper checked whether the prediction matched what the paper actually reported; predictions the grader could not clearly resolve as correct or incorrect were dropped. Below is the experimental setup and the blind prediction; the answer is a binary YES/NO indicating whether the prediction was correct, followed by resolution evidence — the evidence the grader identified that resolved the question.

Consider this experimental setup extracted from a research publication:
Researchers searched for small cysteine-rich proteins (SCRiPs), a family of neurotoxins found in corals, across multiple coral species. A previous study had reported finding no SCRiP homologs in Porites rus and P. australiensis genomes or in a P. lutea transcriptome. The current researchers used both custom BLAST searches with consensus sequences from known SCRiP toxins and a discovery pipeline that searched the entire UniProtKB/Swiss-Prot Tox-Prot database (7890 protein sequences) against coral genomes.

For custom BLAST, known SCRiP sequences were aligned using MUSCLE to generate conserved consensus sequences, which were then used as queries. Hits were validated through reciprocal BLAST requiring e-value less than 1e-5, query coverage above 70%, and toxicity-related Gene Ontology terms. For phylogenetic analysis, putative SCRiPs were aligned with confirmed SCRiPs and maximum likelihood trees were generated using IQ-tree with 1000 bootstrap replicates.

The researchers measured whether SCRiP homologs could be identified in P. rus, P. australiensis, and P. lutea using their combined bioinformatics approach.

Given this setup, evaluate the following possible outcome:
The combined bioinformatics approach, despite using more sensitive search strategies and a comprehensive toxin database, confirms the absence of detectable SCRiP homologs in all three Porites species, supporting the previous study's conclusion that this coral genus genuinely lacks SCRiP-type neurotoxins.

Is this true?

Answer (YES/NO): NO